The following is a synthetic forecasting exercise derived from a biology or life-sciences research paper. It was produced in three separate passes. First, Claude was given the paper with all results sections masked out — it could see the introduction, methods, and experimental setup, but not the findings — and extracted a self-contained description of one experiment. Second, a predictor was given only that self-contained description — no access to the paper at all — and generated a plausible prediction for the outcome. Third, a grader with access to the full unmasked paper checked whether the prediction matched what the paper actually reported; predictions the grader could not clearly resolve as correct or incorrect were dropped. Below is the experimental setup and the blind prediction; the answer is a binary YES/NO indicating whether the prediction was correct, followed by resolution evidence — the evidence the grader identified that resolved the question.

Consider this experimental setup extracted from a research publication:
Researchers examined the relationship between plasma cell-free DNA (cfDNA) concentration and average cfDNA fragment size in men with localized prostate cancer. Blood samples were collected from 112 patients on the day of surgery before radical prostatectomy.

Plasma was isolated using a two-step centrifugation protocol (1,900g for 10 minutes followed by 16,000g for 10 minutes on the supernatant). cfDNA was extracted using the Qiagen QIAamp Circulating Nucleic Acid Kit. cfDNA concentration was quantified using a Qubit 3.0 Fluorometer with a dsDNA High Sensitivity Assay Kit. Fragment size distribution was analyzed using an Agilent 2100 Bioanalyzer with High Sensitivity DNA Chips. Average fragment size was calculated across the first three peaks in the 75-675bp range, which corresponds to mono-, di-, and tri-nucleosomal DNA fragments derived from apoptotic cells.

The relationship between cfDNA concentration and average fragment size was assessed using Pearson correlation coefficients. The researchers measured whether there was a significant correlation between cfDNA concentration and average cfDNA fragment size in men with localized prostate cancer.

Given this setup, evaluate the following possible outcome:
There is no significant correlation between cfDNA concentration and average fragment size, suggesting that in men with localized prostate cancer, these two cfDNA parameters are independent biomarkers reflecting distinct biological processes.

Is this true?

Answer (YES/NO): YES